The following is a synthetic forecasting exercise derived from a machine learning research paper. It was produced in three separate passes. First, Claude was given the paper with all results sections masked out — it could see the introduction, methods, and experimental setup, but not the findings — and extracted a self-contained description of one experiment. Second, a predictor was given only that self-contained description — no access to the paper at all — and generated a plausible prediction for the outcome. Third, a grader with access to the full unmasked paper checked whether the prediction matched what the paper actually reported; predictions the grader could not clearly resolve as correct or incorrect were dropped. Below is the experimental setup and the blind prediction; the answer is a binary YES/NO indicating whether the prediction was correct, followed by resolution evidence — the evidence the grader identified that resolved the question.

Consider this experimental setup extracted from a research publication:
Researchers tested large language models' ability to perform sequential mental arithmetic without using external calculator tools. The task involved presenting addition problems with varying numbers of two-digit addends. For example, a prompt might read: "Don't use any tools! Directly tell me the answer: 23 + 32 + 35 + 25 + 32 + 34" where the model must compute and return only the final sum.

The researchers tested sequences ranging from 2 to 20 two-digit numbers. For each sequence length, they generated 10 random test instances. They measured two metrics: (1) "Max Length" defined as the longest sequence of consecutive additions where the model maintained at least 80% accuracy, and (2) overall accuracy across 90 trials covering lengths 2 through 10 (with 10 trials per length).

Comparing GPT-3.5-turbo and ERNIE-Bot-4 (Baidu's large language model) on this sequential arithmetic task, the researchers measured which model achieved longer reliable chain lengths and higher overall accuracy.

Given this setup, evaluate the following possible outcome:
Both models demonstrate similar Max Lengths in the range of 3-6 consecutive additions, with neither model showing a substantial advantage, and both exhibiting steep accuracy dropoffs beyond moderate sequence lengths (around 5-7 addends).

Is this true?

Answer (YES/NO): NO